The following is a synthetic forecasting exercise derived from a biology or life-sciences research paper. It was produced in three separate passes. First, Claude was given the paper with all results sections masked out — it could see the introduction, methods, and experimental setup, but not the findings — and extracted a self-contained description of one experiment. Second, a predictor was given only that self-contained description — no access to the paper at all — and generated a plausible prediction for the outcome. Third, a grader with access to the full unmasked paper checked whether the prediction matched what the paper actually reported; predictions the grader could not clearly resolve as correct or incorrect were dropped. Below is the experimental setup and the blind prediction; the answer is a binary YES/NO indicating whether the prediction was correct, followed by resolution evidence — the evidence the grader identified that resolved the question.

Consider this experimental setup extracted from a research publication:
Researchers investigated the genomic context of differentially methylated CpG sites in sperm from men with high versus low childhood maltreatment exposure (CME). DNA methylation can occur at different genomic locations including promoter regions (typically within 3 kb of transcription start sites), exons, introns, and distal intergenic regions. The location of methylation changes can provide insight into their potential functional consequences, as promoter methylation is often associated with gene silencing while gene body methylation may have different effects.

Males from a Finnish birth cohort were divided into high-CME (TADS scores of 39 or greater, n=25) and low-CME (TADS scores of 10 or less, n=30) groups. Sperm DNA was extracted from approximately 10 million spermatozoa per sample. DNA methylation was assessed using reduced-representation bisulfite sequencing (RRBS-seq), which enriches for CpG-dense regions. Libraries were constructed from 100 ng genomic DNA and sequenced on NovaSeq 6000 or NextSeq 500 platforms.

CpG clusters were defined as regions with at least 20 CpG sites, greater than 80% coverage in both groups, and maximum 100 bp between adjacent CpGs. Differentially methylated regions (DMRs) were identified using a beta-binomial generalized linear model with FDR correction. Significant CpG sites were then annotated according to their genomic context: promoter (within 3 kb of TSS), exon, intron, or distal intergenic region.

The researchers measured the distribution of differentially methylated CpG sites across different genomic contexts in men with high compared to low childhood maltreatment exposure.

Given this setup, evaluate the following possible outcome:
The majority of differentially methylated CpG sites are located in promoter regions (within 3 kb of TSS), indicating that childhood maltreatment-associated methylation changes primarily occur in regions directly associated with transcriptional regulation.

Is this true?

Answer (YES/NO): NO